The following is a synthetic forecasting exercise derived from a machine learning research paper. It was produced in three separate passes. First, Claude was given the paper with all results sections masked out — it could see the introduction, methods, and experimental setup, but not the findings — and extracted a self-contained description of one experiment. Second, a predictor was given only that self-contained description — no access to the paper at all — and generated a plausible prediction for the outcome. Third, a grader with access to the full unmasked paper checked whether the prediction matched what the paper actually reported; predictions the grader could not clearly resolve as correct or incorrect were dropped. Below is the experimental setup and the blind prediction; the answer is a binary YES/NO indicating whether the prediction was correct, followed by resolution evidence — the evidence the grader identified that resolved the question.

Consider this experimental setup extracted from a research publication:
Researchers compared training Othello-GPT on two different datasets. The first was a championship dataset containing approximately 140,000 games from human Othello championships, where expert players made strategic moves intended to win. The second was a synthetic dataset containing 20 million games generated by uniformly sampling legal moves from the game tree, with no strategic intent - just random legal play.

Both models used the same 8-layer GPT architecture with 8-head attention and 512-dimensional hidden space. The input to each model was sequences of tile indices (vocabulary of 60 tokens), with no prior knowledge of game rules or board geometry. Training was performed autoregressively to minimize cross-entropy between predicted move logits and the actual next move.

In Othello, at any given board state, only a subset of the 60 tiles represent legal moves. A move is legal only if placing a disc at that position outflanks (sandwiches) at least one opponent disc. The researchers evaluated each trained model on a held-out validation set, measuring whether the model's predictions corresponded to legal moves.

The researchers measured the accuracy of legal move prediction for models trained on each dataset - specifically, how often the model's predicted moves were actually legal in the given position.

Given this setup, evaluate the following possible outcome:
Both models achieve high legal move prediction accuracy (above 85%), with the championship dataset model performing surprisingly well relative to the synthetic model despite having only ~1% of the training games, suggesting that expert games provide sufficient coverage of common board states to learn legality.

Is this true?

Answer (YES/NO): YES